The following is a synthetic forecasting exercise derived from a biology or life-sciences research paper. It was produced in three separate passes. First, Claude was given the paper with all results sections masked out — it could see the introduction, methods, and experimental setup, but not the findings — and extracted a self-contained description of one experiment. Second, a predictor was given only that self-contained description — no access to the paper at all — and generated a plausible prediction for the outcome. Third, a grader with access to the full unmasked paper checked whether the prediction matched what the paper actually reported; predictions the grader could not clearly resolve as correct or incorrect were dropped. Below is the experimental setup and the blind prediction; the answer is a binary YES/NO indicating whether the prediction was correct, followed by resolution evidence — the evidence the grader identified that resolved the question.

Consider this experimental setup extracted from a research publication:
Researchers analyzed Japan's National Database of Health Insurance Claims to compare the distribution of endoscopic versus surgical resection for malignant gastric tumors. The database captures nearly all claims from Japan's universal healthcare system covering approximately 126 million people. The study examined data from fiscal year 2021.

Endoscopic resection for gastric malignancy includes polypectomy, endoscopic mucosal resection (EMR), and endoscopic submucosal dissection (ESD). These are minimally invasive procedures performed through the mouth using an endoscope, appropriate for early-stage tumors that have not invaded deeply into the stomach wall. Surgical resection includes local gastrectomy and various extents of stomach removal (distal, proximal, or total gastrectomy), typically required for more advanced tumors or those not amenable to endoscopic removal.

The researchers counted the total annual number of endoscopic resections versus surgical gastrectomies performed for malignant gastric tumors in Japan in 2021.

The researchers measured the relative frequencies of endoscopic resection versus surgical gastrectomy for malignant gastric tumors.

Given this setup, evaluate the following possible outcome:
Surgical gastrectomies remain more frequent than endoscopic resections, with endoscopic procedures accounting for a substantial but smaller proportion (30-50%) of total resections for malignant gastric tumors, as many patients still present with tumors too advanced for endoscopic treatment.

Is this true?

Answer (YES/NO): NO